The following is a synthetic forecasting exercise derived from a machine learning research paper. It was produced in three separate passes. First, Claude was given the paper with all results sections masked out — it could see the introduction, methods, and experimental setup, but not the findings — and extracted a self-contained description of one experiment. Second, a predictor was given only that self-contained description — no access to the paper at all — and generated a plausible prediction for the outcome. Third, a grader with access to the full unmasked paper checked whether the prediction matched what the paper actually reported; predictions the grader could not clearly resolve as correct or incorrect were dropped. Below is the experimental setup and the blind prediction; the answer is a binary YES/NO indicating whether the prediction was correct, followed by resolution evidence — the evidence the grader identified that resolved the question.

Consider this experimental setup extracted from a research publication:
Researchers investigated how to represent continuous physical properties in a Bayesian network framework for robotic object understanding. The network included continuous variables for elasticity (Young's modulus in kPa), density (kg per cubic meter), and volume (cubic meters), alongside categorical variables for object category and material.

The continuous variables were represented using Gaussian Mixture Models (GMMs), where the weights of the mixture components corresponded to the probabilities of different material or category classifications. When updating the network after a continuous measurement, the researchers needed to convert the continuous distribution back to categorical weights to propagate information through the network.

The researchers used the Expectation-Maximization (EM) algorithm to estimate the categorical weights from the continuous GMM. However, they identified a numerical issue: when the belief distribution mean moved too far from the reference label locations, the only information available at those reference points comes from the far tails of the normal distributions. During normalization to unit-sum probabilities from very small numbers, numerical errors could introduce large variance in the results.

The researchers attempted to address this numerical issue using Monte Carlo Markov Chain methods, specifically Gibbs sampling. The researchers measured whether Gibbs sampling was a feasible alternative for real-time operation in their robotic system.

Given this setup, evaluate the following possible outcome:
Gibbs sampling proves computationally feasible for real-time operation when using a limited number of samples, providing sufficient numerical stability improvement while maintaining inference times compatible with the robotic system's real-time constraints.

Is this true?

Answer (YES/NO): NO